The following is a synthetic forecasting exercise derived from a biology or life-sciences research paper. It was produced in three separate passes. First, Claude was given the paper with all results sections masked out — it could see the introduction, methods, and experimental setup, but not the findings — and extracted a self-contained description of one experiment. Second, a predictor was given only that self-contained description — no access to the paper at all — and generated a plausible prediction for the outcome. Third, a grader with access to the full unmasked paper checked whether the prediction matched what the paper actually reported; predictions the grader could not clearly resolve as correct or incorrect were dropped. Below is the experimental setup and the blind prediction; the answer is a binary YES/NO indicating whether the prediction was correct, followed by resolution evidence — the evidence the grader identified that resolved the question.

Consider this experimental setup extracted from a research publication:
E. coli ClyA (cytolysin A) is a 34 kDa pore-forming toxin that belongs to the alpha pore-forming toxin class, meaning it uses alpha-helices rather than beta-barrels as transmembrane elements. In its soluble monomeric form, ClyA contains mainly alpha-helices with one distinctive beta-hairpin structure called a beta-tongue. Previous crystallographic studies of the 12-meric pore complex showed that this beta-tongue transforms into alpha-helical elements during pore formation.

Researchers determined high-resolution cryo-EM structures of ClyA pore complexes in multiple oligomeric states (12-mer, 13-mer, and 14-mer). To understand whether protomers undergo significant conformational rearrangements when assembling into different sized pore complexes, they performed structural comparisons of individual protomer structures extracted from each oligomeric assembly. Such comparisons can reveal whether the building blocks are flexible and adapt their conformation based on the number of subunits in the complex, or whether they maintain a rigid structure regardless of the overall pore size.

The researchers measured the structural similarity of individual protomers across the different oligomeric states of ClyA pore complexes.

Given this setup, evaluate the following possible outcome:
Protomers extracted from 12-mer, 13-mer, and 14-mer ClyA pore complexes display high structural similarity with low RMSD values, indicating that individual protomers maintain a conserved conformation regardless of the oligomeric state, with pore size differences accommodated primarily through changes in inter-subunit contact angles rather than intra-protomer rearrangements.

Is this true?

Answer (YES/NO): YES